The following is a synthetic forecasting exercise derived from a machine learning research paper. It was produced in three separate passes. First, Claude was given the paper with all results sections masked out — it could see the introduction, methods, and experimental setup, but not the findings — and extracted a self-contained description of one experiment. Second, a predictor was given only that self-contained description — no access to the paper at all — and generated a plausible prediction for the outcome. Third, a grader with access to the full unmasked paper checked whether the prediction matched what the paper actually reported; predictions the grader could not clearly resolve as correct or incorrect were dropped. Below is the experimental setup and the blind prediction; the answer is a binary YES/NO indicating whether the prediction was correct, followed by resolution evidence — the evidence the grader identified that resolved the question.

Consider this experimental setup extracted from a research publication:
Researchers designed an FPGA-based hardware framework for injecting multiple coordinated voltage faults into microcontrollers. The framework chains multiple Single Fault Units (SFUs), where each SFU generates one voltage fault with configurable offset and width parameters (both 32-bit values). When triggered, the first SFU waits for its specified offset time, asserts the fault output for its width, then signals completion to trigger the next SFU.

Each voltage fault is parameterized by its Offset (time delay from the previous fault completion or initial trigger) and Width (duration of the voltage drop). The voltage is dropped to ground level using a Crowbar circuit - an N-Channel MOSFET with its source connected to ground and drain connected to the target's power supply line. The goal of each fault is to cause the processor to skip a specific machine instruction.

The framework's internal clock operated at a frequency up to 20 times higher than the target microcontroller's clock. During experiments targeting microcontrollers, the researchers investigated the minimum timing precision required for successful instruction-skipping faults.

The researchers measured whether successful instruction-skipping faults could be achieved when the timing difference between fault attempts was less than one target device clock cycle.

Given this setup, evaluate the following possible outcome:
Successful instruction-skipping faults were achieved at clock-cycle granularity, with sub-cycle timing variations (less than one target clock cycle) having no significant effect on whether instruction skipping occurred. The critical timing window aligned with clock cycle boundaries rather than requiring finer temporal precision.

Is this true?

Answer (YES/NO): YES